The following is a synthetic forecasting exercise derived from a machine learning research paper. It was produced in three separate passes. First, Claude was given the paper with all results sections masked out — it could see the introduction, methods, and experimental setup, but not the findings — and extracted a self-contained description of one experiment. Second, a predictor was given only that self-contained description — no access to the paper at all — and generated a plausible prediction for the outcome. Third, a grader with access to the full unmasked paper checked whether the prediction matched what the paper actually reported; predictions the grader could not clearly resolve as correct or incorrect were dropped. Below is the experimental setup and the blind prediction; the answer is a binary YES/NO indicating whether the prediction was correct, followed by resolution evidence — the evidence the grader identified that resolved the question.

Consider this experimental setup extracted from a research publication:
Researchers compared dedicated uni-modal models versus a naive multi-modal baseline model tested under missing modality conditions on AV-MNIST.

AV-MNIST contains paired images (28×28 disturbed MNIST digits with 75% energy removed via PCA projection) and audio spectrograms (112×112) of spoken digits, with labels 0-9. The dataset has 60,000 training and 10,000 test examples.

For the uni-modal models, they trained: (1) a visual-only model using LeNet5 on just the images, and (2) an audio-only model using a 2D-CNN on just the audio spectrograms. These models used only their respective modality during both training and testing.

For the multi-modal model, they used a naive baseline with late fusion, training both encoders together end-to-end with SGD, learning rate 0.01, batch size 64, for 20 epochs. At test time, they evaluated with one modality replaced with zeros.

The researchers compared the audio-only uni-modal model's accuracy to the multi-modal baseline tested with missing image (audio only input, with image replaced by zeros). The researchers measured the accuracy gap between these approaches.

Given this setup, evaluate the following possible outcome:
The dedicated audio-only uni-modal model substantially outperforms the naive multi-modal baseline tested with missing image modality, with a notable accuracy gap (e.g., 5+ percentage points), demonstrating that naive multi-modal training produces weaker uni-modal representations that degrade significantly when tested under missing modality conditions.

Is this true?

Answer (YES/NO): YES